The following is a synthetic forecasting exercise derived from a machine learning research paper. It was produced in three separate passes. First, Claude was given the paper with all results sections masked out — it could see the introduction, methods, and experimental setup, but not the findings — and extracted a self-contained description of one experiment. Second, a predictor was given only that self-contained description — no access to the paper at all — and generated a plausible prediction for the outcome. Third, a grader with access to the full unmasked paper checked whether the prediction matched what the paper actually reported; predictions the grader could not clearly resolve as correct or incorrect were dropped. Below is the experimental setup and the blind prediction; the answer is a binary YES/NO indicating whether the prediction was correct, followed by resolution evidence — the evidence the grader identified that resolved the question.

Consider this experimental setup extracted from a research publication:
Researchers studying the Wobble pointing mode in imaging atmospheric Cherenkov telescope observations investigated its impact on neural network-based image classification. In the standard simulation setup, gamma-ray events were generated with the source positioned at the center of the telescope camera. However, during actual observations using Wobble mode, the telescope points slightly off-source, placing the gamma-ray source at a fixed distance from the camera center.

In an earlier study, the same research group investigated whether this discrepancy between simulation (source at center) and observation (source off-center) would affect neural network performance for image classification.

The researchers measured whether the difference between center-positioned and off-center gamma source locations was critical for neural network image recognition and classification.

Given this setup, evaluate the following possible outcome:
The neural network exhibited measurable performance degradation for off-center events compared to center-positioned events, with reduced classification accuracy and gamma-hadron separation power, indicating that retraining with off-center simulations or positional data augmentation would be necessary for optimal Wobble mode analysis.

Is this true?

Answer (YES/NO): YES